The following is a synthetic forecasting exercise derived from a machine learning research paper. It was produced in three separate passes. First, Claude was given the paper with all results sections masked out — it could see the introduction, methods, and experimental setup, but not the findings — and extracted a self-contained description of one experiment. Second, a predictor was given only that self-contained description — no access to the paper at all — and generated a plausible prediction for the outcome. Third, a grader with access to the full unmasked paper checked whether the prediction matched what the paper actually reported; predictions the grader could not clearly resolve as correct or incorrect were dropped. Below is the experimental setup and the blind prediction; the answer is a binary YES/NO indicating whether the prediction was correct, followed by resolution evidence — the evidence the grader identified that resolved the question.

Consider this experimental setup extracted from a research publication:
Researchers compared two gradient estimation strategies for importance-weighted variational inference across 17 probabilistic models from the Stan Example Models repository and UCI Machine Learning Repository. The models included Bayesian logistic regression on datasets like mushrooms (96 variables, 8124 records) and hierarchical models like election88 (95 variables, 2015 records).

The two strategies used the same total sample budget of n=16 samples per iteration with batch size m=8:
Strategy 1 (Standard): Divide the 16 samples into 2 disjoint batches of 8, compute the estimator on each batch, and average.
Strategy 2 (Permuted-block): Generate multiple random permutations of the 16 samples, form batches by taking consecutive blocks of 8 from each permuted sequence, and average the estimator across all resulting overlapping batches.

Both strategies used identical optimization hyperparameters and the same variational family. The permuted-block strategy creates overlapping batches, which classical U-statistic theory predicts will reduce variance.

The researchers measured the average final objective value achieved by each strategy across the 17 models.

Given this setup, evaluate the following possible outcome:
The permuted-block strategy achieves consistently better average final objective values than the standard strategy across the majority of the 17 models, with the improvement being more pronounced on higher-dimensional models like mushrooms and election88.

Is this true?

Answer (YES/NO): YES